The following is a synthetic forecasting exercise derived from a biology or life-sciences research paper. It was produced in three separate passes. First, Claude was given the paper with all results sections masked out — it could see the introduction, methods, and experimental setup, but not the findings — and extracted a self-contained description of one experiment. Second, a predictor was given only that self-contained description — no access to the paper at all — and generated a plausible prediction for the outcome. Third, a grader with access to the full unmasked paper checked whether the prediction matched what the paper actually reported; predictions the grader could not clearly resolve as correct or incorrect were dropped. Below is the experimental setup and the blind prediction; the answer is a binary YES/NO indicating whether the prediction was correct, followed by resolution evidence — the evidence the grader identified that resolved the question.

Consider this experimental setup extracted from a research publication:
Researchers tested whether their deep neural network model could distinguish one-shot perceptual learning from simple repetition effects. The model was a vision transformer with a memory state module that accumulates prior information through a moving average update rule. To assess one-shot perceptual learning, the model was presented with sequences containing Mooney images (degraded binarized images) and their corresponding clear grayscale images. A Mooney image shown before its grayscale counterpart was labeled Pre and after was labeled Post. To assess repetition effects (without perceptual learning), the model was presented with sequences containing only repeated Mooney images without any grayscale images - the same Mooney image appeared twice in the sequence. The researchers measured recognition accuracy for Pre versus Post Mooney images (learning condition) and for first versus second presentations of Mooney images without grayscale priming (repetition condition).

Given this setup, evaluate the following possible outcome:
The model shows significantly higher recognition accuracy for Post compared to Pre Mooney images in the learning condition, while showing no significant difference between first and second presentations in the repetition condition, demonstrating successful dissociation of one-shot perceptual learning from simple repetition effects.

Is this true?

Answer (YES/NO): NO